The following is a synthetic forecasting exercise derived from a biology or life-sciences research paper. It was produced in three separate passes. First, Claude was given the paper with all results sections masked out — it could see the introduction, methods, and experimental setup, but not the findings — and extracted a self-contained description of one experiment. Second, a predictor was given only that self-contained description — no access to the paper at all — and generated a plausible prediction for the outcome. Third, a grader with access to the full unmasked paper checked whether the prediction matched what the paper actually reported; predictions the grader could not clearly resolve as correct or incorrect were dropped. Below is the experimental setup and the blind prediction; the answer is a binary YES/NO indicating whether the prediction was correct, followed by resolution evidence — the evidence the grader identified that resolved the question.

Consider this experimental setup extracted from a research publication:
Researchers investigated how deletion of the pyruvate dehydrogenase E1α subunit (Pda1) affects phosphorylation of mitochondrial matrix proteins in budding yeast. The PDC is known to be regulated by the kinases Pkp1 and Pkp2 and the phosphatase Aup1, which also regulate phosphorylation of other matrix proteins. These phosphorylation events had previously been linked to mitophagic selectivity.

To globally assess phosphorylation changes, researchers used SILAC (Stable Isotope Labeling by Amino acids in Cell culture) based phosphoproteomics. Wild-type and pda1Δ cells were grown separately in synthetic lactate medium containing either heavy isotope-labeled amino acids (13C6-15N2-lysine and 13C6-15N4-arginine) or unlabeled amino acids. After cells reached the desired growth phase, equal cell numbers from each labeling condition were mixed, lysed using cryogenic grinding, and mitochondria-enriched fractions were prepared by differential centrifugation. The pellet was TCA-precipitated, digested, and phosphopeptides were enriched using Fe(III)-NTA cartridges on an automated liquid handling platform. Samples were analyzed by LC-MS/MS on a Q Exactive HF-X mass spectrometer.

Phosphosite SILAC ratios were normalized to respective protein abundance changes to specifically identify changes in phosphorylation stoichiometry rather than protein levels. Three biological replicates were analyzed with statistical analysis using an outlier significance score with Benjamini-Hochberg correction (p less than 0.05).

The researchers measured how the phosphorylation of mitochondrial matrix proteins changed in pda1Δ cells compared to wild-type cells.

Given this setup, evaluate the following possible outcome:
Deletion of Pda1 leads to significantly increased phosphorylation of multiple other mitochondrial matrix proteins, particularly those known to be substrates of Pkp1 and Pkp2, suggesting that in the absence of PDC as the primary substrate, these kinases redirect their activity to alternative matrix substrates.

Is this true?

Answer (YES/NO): NO